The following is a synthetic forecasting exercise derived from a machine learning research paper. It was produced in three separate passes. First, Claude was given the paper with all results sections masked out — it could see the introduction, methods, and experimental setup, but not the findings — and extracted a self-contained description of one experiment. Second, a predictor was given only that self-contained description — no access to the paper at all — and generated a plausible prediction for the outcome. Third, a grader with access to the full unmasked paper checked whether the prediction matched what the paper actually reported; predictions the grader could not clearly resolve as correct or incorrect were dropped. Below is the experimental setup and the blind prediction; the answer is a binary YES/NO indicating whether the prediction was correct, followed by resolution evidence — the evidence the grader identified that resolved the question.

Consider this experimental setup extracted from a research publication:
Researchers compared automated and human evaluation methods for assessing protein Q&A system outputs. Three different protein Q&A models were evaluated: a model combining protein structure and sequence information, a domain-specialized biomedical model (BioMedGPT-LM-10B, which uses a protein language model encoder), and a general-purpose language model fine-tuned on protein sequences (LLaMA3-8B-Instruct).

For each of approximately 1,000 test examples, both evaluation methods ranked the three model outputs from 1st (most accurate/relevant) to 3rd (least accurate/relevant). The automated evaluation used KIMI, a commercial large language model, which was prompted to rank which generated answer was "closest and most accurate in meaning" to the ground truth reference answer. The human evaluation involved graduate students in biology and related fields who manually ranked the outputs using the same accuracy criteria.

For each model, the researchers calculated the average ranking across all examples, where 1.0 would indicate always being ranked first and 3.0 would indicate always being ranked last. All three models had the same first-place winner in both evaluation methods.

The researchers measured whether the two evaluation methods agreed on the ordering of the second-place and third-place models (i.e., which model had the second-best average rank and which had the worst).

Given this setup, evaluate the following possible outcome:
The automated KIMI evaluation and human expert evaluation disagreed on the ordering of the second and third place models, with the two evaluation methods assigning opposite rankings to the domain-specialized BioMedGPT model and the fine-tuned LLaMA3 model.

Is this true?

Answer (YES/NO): YES